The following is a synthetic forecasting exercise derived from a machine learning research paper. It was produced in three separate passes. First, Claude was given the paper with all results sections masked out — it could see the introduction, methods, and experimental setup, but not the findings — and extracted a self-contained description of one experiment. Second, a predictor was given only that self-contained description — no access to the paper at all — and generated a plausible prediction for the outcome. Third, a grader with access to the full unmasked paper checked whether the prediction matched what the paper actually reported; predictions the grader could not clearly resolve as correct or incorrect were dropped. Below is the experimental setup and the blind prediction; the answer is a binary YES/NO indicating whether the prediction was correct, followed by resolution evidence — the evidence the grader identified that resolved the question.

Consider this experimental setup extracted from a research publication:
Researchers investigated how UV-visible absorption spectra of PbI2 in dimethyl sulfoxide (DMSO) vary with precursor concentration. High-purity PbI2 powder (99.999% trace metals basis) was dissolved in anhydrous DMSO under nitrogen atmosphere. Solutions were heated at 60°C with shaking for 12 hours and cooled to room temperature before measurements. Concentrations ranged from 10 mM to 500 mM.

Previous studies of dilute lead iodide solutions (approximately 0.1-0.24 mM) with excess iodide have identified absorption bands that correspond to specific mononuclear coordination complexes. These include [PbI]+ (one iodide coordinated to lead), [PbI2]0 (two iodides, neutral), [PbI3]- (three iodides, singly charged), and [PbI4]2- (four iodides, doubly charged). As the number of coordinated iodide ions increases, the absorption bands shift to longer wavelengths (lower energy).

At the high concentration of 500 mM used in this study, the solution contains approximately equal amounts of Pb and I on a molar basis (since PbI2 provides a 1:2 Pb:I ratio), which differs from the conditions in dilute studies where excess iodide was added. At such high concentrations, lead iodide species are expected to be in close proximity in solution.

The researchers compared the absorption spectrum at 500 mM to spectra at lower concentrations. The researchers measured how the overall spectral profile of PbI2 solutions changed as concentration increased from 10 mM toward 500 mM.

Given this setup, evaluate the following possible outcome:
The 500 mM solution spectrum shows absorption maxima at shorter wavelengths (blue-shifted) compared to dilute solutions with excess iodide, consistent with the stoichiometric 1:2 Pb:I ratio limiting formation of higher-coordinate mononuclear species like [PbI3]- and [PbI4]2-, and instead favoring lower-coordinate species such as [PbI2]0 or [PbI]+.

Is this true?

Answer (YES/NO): NO